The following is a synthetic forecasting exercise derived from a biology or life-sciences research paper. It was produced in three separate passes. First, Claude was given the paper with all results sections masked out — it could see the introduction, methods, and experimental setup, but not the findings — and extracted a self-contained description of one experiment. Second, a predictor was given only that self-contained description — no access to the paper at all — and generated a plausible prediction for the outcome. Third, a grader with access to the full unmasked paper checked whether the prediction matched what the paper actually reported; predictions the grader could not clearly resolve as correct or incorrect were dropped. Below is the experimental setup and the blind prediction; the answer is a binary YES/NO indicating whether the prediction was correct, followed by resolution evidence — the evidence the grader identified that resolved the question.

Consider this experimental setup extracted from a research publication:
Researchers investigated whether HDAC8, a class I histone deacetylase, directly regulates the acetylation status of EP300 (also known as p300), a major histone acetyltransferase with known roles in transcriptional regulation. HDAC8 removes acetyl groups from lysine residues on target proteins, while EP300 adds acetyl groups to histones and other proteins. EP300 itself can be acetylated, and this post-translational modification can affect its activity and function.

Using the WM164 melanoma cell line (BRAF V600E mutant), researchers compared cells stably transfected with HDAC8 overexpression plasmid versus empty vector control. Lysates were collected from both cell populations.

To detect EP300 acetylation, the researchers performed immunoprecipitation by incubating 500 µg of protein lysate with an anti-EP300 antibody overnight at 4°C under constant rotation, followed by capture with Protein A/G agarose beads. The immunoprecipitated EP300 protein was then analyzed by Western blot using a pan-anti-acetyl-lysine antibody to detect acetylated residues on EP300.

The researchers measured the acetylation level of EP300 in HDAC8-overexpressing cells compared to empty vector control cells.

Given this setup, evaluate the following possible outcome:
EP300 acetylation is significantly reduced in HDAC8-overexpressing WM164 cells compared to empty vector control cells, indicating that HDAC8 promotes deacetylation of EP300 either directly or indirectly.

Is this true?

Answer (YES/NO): YES